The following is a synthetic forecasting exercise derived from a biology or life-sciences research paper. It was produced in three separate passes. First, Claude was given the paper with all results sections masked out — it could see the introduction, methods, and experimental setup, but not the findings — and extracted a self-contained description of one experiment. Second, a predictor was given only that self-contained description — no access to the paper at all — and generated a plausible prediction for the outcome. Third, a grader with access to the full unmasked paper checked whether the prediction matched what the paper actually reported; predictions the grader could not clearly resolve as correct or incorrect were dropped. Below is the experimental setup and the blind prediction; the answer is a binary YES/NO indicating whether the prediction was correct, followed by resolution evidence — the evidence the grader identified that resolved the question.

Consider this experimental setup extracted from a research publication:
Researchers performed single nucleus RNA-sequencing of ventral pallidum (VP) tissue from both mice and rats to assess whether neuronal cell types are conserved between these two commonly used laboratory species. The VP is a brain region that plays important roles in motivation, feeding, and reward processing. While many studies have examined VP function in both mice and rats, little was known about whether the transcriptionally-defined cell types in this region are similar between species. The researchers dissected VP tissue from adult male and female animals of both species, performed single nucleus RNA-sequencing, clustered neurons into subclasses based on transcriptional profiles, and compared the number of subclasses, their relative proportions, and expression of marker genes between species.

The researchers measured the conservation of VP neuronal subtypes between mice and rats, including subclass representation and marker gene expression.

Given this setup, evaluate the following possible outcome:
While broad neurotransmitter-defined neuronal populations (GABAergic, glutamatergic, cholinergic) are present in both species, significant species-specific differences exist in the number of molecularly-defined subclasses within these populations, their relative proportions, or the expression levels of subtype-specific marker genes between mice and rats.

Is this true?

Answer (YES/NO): NO